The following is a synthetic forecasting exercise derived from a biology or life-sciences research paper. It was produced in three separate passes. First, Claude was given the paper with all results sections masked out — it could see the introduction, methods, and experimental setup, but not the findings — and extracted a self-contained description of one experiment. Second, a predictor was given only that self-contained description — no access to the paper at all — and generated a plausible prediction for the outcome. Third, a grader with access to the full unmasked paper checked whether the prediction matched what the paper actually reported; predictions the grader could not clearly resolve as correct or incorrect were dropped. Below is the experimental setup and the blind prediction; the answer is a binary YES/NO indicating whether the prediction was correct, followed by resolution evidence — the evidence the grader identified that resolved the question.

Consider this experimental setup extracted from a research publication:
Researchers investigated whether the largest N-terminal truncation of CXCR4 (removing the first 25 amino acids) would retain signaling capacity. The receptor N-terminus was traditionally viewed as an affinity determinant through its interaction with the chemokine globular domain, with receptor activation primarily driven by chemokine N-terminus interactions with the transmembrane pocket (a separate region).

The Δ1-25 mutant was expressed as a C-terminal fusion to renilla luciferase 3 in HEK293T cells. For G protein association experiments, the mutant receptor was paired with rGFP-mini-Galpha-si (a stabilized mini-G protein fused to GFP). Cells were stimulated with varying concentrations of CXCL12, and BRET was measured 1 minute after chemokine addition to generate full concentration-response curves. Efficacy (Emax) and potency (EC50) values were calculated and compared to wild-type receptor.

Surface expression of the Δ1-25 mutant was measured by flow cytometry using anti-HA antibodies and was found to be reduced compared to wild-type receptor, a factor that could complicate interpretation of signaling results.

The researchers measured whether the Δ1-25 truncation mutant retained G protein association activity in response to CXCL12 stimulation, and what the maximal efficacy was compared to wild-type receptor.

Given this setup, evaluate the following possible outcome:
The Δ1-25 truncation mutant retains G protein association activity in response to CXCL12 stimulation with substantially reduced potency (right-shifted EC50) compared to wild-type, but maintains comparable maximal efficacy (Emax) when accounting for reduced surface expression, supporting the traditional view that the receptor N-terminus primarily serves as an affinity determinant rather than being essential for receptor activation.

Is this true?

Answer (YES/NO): NO